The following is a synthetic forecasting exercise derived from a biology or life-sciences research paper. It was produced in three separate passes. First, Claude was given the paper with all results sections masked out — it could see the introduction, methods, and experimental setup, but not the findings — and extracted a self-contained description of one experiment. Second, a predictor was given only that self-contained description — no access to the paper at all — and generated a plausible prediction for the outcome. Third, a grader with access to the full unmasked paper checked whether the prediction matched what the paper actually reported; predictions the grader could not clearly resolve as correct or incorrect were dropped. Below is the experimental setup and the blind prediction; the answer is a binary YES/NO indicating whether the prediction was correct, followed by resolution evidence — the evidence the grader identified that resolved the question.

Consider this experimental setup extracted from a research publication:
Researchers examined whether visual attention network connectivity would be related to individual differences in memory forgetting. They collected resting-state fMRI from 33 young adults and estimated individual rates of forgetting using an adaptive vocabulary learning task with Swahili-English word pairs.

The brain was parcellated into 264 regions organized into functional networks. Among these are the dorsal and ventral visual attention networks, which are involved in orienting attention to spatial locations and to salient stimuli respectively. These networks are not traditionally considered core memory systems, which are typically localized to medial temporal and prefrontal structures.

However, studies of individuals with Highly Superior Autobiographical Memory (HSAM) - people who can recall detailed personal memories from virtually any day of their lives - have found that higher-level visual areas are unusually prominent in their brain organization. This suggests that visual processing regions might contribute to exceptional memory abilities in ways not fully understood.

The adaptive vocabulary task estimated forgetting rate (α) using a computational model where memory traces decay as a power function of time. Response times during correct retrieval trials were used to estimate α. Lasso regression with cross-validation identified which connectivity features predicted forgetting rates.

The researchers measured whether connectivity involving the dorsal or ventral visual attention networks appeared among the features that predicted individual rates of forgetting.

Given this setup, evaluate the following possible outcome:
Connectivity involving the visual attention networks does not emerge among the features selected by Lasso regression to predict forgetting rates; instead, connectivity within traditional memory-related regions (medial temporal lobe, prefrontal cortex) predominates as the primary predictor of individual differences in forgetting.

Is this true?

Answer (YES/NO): NO